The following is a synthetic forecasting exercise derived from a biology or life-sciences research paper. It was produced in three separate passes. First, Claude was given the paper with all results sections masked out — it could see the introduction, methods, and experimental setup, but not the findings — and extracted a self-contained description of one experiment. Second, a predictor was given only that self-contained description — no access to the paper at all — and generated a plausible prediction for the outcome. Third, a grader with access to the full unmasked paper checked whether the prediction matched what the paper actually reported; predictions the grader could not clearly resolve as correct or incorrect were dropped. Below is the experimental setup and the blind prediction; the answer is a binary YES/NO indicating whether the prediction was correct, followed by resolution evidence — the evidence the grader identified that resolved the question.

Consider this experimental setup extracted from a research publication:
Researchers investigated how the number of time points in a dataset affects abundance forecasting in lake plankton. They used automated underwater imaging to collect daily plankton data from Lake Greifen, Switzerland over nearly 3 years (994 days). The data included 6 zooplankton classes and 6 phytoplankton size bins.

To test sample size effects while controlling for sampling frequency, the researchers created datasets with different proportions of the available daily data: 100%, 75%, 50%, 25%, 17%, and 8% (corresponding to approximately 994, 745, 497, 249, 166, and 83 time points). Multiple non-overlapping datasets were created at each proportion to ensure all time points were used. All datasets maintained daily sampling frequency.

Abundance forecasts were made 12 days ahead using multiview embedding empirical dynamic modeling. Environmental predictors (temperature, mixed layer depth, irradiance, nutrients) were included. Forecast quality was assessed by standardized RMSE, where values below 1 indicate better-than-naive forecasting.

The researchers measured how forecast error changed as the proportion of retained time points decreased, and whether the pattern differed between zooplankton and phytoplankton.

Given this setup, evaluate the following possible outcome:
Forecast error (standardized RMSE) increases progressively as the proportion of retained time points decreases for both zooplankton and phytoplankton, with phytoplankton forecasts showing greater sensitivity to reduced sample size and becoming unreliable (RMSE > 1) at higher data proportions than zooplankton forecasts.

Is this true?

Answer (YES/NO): NO